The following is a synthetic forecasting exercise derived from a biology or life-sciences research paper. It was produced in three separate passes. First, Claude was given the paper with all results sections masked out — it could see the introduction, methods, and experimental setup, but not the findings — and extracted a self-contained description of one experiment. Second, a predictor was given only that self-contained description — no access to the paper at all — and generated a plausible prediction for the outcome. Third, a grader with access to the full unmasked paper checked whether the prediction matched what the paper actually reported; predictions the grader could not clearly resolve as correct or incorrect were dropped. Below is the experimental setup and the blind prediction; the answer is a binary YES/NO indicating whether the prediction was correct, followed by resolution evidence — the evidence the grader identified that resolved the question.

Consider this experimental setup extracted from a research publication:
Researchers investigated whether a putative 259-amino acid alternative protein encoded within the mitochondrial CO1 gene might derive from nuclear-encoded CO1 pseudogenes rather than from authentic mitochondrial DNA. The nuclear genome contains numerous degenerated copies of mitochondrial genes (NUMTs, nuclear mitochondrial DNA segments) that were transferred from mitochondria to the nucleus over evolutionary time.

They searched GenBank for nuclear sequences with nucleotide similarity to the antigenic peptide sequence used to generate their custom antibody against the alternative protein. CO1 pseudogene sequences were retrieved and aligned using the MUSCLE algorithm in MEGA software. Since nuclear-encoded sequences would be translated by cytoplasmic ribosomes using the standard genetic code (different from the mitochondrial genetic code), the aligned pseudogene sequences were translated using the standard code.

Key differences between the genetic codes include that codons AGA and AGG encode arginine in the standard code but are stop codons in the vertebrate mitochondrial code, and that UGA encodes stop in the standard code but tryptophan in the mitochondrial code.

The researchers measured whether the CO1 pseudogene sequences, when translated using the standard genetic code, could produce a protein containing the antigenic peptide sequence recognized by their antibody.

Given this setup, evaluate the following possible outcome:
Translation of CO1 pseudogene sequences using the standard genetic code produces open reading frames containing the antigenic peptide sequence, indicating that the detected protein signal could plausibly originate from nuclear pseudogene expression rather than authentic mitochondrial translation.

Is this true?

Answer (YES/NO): NO